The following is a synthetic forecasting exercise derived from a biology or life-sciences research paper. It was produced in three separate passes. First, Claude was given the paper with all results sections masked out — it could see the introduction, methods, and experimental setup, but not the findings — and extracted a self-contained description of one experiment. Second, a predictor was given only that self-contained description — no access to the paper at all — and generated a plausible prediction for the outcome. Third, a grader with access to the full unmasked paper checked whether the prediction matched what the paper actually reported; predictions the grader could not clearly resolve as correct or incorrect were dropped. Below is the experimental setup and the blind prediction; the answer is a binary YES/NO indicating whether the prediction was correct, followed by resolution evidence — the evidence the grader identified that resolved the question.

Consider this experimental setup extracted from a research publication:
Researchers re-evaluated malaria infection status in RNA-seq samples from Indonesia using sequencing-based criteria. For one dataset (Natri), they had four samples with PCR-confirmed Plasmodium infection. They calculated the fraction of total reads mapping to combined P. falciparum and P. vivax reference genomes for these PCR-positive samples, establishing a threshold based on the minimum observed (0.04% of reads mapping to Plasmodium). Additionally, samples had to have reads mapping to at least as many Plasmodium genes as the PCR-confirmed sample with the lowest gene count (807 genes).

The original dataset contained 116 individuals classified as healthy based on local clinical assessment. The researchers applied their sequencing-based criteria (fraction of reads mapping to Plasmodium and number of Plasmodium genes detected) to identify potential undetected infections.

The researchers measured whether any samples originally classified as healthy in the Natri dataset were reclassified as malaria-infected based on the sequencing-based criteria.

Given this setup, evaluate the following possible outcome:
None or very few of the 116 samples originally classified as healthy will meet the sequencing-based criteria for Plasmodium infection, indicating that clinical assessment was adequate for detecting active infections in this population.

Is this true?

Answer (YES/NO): NO